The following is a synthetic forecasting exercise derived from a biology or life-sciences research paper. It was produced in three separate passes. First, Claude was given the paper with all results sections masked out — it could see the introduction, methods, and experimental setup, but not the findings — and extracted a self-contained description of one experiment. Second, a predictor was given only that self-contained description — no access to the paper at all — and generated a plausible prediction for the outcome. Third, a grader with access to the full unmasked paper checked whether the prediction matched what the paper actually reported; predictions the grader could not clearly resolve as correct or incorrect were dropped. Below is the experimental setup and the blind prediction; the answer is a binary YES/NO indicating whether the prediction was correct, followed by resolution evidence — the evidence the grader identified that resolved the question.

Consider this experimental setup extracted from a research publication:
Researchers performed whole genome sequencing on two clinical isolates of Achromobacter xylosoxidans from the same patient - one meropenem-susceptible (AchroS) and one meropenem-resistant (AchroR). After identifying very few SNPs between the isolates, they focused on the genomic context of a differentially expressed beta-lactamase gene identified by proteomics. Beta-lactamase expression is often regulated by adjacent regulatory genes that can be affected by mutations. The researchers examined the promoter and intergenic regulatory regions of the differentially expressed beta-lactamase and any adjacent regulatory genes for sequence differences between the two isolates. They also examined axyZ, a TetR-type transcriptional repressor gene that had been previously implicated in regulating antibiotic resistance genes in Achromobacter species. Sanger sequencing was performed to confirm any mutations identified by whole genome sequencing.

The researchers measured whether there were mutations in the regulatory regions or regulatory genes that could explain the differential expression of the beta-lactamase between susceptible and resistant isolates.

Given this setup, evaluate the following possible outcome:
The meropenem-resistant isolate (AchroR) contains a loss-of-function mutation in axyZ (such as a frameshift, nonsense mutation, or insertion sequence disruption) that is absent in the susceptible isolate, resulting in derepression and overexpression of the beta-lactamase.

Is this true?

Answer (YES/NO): NO